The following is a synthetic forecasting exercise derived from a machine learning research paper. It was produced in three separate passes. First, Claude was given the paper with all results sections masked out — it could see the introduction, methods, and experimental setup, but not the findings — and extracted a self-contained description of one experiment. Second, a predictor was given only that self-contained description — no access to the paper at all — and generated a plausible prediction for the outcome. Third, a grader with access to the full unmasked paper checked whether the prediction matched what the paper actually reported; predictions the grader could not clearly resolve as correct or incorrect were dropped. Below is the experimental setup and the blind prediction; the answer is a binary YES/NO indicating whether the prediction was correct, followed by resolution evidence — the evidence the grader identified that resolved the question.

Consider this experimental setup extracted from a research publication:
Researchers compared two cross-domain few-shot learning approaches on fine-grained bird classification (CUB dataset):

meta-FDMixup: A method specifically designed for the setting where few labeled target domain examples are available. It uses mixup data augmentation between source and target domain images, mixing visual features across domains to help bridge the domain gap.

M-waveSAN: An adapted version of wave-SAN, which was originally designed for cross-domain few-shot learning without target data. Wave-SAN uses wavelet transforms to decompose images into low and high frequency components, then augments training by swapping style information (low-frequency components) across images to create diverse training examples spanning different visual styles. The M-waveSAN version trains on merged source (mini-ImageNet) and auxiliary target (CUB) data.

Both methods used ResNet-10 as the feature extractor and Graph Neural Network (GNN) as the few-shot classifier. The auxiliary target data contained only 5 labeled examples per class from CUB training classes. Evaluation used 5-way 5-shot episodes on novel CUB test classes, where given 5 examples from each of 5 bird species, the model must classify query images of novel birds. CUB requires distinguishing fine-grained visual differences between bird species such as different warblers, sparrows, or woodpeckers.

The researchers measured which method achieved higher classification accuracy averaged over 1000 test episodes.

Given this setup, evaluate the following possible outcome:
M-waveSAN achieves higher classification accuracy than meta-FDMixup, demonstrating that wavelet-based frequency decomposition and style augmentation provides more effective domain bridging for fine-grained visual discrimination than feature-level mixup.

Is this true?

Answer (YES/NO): YES